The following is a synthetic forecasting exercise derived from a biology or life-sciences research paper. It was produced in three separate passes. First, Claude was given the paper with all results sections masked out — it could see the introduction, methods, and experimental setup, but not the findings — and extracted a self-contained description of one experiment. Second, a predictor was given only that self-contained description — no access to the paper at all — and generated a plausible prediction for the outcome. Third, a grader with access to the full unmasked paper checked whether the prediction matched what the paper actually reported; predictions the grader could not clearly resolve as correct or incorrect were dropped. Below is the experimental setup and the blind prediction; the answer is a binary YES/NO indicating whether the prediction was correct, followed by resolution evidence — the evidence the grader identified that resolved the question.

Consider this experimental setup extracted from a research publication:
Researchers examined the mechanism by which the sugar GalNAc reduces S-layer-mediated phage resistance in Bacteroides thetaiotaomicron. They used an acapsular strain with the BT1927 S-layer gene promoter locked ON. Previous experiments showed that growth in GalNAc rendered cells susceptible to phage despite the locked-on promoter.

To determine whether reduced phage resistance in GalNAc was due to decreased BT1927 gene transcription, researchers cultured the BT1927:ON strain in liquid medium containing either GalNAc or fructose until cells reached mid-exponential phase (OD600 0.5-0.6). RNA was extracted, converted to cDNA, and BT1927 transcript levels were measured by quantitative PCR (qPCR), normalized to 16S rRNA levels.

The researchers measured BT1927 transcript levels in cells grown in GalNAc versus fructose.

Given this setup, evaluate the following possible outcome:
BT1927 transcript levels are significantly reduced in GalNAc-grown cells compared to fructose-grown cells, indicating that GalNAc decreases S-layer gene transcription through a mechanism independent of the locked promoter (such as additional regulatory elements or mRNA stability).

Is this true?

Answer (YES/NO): NO